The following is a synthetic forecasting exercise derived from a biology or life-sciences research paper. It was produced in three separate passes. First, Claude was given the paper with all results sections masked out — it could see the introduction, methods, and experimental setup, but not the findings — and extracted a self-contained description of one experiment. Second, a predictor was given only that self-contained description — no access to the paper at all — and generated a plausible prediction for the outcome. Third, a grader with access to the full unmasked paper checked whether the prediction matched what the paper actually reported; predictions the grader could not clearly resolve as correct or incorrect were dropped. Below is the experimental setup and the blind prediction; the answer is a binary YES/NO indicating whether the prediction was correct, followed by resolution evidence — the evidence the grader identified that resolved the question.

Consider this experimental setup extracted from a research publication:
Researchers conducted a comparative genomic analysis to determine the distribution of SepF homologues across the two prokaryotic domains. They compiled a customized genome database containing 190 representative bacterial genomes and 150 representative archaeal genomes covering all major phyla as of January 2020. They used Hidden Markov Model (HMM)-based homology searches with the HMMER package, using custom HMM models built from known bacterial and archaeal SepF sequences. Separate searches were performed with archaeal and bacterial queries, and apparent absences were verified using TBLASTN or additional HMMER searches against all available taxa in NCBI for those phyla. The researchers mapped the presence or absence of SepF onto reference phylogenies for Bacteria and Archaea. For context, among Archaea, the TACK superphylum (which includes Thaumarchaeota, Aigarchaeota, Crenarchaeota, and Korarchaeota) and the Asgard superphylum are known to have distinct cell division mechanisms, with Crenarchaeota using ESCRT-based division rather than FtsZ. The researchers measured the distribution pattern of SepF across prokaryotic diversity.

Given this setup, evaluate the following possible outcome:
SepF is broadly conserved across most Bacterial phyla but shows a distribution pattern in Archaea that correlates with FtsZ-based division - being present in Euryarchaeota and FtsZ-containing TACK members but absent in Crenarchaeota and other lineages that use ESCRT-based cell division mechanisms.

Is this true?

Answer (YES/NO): NO